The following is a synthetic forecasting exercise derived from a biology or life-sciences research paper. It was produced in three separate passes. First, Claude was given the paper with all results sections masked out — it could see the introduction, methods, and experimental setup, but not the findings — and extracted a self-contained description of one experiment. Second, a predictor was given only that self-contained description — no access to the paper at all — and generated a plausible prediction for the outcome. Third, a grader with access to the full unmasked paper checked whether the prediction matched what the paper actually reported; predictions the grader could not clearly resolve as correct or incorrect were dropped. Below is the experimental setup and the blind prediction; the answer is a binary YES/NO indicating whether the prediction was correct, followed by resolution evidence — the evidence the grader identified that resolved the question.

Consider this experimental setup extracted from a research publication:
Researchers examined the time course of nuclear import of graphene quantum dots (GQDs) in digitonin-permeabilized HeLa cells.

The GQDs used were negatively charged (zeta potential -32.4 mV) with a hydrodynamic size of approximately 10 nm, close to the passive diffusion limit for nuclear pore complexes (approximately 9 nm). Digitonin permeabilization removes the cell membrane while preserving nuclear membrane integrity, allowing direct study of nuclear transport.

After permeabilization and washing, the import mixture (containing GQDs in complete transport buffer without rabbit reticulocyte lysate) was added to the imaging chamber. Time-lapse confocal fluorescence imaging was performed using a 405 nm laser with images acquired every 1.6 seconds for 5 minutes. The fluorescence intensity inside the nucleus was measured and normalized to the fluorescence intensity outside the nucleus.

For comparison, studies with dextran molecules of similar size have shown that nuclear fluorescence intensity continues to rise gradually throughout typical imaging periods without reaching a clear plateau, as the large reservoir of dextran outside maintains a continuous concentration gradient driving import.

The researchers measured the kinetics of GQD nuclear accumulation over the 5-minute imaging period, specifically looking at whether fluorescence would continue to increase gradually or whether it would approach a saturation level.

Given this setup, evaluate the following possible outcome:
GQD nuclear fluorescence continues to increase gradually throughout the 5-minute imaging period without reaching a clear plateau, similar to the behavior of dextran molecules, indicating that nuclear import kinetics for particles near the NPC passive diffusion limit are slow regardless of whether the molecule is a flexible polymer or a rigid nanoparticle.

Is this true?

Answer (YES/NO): NO